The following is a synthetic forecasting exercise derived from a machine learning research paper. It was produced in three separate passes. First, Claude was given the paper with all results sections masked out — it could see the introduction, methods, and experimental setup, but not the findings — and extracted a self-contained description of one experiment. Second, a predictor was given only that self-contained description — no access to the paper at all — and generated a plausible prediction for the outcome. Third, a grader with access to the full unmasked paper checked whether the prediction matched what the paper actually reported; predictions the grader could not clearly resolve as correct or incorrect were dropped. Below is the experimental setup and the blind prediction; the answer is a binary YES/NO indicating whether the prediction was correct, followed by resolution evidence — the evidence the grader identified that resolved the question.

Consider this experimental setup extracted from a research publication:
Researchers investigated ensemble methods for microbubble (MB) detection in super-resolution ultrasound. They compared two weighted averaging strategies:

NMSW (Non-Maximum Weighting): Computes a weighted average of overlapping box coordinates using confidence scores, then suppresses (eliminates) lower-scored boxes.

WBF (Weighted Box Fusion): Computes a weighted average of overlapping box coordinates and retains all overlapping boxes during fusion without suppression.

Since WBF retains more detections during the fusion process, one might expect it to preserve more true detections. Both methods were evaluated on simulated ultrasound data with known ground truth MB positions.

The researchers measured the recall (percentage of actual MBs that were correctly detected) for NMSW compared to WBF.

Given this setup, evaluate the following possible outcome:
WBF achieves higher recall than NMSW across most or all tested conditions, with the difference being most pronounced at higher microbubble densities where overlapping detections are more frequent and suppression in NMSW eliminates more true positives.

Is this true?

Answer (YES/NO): NO